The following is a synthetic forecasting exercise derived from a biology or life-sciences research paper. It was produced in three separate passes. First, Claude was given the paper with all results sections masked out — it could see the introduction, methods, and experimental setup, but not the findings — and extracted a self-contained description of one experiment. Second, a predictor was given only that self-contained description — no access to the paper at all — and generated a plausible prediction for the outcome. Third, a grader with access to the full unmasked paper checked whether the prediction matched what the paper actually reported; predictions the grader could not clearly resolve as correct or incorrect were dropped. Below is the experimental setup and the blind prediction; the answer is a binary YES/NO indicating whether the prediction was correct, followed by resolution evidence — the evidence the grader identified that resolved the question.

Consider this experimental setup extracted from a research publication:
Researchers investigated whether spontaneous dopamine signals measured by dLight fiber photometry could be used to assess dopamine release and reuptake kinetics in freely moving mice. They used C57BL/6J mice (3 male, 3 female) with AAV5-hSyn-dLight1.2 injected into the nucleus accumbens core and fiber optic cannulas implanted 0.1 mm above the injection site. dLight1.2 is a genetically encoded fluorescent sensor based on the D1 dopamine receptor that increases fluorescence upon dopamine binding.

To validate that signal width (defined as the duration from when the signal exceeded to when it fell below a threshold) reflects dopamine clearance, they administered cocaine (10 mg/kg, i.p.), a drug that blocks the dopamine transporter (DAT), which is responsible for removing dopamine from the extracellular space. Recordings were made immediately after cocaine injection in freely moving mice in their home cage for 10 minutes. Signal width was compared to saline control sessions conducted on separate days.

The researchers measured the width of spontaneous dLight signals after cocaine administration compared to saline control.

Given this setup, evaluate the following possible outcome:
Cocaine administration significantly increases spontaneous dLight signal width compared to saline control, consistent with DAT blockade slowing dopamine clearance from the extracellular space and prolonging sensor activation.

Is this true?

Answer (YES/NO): YES